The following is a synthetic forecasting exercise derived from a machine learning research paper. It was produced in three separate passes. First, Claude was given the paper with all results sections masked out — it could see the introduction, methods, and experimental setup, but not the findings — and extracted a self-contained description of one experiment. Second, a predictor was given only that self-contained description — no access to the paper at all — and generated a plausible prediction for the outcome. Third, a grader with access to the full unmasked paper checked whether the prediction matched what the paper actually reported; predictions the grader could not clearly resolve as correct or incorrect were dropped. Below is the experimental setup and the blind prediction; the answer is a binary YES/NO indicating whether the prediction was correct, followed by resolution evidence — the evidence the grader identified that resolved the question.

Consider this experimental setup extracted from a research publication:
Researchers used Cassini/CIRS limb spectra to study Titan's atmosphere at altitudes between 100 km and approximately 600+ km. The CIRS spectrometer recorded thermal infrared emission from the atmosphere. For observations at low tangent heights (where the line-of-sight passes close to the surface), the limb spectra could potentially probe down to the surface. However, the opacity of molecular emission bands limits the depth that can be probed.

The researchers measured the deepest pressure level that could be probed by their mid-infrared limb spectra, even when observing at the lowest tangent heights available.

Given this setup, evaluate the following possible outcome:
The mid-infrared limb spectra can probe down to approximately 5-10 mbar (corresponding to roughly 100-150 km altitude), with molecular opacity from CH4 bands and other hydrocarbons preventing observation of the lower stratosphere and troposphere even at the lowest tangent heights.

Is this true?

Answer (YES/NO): YES